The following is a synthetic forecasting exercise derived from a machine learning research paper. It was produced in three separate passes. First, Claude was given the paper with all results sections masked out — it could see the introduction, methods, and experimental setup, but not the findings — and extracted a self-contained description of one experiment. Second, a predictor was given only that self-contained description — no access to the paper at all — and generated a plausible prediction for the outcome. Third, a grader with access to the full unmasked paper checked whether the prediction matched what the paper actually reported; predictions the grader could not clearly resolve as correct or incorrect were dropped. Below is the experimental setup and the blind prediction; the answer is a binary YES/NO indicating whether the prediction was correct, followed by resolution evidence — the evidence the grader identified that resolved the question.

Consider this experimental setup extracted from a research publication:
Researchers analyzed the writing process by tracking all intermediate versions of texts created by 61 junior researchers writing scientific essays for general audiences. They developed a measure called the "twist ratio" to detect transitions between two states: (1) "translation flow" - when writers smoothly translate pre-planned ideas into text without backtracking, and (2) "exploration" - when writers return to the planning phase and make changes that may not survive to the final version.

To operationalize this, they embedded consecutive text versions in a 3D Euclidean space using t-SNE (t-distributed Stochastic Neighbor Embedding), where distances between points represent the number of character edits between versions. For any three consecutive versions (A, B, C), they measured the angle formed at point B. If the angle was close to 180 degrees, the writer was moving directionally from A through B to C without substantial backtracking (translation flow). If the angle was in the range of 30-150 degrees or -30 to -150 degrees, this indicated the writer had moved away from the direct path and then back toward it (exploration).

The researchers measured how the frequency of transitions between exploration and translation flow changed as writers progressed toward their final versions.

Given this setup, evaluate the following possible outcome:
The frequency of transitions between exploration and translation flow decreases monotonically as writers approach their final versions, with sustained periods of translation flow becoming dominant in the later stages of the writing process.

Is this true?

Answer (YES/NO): YES